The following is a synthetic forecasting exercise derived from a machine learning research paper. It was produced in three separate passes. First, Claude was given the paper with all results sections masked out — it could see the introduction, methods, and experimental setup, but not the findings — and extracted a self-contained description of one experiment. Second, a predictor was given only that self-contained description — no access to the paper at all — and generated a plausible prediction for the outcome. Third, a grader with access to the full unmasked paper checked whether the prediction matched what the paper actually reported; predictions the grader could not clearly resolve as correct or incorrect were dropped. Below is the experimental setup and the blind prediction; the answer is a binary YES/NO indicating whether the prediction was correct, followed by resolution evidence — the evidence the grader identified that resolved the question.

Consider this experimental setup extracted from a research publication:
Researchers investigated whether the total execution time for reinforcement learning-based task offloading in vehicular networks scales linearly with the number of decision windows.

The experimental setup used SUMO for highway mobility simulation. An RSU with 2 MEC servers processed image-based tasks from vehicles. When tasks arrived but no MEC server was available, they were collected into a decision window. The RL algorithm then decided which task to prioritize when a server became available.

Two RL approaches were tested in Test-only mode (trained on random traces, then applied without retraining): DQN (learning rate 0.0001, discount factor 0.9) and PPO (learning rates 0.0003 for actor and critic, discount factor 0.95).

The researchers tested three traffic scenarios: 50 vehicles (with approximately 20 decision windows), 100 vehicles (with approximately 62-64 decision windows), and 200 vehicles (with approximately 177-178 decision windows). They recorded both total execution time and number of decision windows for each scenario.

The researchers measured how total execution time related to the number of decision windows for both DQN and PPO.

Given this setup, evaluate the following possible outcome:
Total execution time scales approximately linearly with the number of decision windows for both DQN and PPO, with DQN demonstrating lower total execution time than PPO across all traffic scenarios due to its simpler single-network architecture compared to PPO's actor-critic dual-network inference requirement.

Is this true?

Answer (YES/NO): NO